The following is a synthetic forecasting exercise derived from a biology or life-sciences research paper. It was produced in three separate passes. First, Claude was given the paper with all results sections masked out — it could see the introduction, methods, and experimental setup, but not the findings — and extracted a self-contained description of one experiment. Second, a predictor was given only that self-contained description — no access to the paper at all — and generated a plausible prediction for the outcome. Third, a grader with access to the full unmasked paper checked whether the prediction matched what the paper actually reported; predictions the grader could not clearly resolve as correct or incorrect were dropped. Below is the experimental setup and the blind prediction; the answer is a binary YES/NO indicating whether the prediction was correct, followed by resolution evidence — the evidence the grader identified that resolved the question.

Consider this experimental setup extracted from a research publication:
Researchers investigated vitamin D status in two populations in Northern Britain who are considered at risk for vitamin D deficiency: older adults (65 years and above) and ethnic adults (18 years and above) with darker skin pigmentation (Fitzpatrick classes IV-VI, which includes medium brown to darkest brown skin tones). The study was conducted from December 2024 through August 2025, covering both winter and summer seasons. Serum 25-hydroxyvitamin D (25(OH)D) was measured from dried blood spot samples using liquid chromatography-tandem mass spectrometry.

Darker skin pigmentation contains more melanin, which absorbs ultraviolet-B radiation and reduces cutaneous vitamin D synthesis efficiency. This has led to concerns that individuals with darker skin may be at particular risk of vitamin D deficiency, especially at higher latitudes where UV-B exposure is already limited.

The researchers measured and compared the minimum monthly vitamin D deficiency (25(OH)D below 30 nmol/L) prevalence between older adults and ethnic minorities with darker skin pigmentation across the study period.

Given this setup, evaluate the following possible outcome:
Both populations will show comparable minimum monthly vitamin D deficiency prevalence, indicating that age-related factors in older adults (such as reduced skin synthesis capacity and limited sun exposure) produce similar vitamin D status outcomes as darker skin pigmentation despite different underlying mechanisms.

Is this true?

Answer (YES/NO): NO